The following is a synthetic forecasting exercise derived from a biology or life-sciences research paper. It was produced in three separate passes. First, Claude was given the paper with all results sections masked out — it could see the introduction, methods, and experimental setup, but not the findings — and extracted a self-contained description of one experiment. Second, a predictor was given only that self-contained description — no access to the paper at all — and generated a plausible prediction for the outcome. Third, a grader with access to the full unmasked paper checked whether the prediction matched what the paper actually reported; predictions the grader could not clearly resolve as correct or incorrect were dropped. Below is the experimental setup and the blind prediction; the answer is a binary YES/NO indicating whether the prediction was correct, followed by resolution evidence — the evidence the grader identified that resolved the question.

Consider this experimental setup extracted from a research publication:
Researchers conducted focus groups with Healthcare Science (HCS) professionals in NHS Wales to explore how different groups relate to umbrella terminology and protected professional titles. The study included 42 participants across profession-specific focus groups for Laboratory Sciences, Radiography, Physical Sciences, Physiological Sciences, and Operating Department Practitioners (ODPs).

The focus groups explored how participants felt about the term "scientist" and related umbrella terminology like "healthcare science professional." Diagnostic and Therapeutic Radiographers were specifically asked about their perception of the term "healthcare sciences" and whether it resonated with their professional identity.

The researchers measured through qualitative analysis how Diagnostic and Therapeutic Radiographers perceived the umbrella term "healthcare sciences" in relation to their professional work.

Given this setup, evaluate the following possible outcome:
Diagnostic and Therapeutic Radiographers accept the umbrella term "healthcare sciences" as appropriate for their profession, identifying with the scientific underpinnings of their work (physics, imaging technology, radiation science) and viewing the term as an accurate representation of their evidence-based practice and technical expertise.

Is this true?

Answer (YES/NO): NO